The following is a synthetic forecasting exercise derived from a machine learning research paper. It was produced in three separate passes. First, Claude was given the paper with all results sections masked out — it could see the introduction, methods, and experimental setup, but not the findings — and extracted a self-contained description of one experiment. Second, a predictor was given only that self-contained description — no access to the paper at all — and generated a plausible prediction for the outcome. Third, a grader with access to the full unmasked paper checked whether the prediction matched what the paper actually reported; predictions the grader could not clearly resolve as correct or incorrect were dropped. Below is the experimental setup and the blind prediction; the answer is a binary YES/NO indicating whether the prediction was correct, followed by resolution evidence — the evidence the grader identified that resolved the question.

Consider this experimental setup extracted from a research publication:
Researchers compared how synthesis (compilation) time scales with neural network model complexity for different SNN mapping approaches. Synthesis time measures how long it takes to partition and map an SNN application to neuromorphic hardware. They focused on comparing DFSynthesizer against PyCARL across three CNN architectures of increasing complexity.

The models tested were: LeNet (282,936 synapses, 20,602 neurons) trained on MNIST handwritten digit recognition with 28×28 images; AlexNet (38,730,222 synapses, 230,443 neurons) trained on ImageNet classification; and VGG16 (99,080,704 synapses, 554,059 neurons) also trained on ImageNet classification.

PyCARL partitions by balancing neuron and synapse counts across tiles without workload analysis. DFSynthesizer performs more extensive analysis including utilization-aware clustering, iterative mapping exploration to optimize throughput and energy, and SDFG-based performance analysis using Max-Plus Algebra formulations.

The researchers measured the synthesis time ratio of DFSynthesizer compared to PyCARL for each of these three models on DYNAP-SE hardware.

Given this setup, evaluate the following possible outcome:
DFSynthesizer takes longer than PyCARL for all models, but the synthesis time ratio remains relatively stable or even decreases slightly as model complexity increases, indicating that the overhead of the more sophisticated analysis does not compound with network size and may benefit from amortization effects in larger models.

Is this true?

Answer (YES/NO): NO